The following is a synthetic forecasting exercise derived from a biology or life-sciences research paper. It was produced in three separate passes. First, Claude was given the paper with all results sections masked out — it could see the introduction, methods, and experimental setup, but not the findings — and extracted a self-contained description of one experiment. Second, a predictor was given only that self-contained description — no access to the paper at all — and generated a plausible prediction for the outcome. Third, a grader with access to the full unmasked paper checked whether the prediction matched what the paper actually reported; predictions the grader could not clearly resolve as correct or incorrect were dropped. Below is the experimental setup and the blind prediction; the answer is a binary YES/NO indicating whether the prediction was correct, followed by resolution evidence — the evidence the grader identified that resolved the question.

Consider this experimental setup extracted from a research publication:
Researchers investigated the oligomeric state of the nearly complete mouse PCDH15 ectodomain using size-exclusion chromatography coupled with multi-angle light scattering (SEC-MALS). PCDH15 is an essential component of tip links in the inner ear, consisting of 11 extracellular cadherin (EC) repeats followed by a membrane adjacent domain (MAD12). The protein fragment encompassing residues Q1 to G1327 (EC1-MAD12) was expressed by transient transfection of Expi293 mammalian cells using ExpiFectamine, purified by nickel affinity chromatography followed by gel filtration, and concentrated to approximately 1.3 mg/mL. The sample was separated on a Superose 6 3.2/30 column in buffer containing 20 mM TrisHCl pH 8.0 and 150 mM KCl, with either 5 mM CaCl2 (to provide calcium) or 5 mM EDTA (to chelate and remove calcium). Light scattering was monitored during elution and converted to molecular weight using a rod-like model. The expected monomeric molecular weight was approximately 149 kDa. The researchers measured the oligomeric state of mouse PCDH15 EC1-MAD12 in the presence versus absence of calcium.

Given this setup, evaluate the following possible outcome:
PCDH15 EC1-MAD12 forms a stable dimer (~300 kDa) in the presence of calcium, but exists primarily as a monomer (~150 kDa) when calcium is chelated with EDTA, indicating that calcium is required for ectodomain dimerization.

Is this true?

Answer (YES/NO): NO